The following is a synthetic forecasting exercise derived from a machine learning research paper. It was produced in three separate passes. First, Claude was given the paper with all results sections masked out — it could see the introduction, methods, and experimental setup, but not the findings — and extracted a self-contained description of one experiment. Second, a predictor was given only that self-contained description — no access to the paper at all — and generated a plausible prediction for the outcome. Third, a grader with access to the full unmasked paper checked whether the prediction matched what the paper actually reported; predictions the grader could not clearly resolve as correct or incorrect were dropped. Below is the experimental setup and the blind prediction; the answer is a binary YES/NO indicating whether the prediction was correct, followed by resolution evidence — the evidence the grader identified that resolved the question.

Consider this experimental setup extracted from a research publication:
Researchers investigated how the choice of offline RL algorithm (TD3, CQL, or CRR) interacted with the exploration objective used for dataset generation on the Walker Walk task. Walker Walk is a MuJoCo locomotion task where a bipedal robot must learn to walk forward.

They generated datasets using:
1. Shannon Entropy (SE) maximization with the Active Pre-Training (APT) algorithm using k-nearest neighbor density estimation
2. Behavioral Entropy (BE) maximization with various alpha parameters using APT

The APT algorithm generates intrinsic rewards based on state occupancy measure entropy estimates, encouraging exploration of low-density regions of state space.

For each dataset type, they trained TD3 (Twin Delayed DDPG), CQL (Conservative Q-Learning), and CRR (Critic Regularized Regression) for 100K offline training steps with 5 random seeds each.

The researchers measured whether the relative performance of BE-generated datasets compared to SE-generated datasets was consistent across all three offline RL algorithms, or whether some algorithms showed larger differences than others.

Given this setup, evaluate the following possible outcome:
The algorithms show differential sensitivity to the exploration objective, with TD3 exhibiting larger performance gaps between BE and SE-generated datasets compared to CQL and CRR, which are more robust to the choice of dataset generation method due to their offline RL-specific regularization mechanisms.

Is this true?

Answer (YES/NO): NO